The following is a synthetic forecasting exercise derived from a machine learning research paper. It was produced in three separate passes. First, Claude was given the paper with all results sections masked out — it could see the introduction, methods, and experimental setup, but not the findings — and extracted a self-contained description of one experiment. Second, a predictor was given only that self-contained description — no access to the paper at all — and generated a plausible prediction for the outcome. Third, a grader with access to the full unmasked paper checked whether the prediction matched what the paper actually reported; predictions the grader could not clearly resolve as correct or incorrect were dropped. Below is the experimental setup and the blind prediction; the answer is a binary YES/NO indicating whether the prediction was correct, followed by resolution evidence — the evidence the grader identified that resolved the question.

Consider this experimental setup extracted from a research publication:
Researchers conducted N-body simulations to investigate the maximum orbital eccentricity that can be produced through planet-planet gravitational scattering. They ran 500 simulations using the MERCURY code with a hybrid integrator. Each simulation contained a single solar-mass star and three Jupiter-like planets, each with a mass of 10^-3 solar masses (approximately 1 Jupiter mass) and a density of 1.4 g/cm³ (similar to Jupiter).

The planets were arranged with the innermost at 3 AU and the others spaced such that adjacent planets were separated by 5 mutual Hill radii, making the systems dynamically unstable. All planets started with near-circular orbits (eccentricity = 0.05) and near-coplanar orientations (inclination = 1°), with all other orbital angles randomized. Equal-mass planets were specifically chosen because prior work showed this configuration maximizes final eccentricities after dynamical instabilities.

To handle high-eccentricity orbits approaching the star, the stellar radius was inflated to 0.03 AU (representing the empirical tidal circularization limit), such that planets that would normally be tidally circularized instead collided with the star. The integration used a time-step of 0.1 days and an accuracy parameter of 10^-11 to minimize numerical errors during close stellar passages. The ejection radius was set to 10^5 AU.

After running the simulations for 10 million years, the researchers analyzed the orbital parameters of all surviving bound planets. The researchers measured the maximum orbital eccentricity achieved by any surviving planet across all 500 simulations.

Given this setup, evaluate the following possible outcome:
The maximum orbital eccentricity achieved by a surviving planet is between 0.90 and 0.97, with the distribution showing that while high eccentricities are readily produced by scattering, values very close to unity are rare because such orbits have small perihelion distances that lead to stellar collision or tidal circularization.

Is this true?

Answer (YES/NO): NO